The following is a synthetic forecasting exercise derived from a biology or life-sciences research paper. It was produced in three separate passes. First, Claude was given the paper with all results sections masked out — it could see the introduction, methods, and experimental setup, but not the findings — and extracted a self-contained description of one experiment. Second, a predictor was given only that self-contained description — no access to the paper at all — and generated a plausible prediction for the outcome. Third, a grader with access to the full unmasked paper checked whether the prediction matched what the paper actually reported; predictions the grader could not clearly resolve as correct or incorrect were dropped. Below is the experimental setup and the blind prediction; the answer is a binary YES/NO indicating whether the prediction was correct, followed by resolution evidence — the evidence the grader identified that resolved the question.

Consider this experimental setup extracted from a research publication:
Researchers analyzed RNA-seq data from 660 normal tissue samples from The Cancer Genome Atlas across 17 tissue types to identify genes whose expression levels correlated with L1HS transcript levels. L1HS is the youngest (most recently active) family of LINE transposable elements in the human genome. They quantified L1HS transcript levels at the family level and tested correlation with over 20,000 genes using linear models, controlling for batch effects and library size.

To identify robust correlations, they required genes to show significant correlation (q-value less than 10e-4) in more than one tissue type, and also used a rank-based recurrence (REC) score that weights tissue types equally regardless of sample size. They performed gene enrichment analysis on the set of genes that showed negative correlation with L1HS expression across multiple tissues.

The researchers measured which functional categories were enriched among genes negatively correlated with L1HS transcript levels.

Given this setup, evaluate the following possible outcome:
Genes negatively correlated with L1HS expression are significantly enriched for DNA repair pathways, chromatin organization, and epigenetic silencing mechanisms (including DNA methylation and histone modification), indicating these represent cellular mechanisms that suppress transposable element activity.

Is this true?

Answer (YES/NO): NO